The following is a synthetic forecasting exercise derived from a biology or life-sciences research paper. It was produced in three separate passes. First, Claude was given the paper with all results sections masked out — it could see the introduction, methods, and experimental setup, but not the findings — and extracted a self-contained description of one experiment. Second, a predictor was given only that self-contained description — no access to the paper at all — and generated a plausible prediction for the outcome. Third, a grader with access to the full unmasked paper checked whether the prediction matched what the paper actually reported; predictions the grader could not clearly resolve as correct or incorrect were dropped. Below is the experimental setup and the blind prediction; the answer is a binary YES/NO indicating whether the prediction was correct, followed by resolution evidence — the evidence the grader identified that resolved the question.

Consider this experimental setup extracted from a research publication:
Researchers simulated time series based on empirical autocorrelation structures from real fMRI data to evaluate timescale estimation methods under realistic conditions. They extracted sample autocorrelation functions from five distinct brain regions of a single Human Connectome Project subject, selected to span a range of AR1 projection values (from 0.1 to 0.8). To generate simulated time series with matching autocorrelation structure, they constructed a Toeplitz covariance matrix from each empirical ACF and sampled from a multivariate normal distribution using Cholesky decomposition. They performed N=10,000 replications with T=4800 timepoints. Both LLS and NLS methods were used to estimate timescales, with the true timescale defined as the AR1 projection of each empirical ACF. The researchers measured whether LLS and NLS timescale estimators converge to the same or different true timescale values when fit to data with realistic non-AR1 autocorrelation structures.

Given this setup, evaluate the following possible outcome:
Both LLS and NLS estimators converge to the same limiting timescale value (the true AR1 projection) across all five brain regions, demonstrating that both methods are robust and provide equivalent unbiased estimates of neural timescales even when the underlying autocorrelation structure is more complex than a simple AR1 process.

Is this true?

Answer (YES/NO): NO